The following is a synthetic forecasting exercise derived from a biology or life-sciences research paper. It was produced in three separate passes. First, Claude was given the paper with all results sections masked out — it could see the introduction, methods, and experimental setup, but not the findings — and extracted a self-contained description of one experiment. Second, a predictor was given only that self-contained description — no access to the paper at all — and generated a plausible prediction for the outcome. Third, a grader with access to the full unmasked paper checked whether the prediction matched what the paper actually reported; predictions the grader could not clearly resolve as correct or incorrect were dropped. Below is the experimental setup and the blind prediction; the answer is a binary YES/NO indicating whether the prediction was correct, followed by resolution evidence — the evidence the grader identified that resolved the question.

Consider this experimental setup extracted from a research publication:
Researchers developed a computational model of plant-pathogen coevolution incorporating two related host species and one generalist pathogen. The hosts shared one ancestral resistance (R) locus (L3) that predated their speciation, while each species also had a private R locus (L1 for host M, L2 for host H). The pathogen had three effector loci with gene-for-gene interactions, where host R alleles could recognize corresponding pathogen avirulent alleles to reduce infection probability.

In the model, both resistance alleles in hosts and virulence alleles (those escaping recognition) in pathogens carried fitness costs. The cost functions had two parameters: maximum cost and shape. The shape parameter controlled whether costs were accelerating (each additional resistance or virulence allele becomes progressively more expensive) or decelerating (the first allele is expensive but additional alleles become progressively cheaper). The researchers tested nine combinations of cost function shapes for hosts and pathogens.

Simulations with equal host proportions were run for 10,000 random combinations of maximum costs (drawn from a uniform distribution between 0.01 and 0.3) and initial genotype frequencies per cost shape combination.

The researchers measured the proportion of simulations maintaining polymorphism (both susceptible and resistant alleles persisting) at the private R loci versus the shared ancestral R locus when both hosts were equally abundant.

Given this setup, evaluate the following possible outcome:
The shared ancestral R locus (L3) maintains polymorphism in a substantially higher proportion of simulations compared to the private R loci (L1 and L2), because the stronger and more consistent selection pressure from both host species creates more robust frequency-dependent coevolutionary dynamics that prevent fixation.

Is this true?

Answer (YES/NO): YES